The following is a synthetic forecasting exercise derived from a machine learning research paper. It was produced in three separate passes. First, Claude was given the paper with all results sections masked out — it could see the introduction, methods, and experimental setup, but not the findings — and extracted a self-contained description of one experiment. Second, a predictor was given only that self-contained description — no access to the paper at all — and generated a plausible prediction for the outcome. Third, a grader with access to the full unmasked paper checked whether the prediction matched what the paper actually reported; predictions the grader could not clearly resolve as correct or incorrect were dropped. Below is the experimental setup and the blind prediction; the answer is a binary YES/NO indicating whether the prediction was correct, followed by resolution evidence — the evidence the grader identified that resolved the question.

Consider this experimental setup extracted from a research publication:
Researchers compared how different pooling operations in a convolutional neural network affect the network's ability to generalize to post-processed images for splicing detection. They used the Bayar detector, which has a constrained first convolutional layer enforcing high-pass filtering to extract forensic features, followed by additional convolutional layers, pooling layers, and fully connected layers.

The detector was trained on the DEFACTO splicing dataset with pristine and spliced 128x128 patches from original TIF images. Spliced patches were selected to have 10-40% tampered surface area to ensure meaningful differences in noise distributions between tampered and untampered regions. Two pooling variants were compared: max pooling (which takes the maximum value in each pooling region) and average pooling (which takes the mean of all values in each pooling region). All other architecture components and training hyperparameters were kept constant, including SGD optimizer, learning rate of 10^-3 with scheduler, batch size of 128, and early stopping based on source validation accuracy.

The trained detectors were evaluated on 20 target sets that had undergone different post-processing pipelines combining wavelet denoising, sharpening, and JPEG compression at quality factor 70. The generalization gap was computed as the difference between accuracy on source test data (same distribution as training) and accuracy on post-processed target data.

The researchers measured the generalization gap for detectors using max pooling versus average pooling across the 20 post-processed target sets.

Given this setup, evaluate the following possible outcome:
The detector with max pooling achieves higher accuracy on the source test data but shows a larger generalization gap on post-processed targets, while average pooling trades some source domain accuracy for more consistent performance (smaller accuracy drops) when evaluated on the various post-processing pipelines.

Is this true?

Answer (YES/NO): NO